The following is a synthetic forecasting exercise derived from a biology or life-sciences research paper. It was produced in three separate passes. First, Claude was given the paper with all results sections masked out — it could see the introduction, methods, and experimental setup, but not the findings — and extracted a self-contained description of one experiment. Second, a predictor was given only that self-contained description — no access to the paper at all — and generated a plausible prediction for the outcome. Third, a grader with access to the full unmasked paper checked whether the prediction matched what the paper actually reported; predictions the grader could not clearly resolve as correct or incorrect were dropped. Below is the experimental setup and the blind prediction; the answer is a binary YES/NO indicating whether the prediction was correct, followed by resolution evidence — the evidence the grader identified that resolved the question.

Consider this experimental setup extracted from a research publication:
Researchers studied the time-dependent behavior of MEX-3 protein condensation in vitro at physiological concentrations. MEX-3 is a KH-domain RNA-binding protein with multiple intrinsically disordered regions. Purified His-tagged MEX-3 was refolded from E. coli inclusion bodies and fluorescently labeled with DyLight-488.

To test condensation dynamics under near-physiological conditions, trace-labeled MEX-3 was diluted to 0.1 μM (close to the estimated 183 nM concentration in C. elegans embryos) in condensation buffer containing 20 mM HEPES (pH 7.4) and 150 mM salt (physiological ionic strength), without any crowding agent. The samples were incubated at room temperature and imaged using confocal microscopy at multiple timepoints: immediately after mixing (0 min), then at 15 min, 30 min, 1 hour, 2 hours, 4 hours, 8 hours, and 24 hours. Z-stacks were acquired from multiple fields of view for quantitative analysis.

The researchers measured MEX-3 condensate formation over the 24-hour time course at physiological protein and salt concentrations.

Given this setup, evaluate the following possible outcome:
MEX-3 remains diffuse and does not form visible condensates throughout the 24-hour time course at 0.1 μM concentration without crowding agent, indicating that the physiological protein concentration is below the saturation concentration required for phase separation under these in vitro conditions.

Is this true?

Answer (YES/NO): NO